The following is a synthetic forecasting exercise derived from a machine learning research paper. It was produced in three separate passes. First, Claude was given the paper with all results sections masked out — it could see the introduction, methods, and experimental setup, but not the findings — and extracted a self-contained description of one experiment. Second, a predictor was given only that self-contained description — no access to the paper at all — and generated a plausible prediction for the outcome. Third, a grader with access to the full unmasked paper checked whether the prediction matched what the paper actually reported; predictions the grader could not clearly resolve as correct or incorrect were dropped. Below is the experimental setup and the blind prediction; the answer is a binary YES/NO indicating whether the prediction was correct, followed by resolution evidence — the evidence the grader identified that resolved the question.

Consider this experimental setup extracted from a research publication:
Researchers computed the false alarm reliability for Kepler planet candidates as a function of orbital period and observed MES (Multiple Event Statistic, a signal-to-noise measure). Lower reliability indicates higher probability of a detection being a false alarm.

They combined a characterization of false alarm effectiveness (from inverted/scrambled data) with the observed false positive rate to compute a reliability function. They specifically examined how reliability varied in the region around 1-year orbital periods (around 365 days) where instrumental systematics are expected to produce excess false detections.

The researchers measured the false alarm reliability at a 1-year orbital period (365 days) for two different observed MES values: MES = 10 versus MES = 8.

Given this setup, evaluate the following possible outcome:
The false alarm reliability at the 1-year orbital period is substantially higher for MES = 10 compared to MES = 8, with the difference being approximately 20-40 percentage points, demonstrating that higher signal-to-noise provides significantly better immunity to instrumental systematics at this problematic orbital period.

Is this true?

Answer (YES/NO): NO